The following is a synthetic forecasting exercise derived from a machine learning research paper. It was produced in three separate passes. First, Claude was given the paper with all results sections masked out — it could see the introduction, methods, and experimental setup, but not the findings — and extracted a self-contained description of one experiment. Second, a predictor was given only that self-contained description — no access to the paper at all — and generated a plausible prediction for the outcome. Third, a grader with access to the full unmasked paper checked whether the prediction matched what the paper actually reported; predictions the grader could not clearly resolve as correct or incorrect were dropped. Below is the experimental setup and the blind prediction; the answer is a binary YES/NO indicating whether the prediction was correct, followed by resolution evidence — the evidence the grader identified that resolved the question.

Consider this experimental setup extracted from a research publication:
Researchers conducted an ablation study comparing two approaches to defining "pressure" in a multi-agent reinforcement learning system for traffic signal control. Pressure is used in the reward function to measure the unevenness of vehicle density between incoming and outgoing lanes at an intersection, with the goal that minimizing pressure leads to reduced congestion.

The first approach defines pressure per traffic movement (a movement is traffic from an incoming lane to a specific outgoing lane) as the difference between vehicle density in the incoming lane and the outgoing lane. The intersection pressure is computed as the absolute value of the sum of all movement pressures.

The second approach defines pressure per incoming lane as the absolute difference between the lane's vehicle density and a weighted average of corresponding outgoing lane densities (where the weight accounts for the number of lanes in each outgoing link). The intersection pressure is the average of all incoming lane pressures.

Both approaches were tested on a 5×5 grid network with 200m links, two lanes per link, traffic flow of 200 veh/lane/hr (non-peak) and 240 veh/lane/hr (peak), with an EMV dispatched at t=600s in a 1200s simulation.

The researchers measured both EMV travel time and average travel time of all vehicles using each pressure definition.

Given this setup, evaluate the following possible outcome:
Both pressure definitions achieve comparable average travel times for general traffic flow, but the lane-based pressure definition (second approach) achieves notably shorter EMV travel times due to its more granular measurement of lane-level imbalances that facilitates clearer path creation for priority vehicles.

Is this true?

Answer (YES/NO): NO